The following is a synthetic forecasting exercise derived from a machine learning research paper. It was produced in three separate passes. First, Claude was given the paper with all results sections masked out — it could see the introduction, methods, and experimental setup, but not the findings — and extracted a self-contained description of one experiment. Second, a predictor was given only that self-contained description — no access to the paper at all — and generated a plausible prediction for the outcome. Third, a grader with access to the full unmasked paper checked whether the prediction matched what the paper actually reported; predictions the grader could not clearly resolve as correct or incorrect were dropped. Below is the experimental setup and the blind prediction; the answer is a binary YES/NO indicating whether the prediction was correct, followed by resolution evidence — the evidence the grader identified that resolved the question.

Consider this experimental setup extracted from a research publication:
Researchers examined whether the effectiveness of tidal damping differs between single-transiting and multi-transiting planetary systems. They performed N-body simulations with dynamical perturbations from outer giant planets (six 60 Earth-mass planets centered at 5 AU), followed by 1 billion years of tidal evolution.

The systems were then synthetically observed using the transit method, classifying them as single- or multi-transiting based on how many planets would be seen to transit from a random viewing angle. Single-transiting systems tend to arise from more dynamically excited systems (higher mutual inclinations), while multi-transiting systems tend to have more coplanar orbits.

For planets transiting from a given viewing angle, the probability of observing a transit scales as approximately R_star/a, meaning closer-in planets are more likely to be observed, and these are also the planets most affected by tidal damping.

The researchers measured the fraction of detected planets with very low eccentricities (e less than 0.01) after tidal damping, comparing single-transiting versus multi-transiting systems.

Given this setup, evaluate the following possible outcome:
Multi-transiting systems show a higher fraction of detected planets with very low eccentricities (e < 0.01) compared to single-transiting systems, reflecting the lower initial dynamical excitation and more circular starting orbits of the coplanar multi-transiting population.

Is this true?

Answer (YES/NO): NO